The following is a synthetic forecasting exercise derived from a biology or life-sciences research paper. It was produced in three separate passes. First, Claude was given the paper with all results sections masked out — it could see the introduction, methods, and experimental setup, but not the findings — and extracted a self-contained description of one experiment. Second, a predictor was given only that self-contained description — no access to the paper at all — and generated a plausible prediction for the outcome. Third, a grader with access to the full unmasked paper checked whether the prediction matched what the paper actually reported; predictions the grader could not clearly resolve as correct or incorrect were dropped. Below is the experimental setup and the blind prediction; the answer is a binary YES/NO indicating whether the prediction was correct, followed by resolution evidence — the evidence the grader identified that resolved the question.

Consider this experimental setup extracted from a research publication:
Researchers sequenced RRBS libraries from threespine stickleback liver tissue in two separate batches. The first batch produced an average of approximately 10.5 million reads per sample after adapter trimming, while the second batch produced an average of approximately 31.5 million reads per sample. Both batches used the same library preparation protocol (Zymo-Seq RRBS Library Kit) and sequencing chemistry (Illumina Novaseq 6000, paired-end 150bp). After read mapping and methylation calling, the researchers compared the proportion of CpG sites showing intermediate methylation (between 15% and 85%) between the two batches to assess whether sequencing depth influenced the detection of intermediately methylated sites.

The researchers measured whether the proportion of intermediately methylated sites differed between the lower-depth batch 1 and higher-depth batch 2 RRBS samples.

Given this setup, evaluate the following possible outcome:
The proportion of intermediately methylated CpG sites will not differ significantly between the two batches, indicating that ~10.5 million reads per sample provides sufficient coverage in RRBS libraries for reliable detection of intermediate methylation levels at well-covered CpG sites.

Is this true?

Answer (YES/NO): NO